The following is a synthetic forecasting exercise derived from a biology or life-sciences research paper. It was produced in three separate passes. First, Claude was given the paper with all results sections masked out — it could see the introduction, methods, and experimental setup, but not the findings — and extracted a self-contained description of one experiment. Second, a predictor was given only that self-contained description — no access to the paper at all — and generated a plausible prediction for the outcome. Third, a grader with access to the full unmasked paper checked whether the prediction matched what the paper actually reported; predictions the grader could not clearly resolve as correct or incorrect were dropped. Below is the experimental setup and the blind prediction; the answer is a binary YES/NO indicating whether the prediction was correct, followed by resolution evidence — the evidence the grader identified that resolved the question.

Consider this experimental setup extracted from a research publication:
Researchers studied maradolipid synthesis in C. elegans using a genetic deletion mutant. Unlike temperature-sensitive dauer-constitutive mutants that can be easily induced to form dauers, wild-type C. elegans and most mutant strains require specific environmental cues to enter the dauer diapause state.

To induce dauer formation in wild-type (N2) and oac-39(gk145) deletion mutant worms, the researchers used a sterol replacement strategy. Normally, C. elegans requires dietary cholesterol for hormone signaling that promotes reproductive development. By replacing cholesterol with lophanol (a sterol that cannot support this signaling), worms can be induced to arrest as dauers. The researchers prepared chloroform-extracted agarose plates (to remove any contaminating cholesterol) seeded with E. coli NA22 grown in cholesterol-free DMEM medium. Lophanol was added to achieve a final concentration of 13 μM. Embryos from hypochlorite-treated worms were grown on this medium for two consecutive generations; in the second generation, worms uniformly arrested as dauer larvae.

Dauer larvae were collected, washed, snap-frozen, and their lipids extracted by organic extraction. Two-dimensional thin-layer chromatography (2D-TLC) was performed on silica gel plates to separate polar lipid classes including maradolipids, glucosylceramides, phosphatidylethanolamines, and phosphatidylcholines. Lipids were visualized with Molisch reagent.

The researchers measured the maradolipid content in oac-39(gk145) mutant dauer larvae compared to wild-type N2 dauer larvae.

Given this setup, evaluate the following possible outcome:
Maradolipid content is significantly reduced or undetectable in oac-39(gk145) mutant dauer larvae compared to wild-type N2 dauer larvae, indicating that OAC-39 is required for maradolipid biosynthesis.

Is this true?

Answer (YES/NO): YES